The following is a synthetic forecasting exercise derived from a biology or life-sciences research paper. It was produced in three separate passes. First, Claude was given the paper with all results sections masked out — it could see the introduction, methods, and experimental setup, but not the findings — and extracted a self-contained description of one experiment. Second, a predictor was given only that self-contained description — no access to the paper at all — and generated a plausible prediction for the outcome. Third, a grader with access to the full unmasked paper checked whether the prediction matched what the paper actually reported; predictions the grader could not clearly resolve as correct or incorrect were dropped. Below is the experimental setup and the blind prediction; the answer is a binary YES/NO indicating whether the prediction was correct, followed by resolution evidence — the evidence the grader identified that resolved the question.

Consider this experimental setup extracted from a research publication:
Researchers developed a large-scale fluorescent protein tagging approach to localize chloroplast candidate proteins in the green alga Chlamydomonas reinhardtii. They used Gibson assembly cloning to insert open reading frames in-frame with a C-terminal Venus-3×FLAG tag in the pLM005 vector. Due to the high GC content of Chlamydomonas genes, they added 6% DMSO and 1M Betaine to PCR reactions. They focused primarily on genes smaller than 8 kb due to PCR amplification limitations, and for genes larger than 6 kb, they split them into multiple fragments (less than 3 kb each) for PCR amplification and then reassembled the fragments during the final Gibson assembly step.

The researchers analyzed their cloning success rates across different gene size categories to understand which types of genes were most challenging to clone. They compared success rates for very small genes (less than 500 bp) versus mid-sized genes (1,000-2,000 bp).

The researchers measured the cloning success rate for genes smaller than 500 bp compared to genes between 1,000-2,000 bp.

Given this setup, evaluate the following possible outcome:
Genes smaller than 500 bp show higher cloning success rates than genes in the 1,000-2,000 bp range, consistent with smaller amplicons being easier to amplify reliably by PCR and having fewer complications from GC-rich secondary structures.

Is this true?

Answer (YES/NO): NO